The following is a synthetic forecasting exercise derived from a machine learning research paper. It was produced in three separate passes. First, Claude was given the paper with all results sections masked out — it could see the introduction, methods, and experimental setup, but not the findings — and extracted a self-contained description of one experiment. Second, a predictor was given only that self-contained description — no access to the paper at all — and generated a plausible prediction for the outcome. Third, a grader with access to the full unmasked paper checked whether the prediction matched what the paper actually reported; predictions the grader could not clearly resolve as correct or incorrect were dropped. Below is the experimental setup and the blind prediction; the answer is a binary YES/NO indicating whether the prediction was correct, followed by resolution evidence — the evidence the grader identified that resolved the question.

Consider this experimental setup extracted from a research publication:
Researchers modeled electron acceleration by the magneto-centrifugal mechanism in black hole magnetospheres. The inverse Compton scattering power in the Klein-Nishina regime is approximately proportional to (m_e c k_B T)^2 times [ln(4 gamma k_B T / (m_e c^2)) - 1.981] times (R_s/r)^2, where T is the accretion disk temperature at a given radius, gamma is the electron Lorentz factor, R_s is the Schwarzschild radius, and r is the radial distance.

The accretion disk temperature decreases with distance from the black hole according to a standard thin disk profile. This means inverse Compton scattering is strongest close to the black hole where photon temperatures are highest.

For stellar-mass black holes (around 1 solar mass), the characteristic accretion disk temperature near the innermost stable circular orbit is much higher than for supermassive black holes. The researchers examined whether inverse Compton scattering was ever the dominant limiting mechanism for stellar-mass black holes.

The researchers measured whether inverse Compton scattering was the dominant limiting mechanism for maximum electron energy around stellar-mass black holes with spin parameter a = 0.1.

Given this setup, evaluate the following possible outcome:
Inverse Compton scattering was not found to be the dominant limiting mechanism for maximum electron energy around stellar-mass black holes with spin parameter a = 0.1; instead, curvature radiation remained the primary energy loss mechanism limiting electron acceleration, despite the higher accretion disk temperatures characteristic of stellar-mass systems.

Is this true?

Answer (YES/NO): NO